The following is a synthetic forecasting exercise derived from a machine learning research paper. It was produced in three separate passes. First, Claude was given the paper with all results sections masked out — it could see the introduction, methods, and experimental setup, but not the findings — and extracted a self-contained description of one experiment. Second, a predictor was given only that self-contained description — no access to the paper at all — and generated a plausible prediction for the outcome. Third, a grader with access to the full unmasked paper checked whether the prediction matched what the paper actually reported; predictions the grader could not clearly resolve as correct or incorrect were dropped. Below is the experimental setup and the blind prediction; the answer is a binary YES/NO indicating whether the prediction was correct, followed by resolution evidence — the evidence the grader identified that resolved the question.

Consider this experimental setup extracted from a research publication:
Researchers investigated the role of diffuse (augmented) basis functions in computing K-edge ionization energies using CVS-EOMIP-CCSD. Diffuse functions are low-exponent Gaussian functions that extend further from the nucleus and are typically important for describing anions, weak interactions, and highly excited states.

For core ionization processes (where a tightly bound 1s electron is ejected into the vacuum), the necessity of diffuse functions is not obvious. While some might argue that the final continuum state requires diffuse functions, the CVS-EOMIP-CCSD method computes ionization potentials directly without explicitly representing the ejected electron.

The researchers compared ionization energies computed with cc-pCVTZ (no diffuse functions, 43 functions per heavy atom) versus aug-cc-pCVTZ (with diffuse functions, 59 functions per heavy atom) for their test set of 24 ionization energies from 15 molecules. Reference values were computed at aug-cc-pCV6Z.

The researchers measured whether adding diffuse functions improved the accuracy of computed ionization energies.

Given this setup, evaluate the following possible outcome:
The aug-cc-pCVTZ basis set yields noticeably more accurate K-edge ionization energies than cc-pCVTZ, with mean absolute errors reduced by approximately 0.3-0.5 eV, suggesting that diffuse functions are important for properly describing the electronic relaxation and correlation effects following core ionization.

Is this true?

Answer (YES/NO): NO